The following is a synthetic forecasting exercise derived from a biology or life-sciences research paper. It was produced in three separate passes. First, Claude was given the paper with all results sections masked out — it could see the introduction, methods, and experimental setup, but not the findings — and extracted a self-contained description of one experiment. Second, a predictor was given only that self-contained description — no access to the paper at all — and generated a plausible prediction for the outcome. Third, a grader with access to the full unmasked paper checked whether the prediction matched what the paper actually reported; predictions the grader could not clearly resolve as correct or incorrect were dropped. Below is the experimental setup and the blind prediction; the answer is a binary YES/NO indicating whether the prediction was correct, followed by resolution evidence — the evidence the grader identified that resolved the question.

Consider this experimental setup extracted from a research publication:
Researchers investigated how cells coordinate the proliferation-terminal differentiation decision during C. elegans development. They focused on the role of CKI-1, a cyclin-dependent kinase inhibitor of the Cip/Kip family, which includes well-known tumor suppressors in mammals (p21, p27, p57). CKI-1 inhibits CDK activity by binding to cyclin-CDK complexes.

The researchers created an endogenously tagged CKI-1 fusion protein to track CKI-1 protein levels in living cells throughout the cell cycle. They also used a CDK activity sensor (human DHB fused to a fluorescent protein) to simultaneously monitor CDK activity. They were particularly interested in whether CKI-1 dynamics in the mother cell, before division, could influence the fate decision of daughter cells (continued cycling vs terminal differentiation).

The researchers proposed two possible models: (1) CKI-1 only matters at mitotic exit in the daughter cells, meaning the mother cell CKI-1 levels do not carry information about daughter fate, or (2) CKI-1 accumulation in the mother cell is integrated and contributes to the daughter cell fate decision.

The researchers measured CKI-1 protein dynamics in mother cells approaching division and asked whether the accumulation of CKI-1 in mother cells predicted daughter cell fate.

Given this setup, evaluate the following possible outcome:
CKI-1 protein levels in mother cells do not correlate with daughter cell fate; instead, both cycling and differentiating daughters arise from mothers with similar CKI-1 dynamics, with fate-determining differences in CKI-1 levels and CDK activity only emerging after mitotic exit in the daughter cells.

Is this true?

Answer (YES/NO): NO